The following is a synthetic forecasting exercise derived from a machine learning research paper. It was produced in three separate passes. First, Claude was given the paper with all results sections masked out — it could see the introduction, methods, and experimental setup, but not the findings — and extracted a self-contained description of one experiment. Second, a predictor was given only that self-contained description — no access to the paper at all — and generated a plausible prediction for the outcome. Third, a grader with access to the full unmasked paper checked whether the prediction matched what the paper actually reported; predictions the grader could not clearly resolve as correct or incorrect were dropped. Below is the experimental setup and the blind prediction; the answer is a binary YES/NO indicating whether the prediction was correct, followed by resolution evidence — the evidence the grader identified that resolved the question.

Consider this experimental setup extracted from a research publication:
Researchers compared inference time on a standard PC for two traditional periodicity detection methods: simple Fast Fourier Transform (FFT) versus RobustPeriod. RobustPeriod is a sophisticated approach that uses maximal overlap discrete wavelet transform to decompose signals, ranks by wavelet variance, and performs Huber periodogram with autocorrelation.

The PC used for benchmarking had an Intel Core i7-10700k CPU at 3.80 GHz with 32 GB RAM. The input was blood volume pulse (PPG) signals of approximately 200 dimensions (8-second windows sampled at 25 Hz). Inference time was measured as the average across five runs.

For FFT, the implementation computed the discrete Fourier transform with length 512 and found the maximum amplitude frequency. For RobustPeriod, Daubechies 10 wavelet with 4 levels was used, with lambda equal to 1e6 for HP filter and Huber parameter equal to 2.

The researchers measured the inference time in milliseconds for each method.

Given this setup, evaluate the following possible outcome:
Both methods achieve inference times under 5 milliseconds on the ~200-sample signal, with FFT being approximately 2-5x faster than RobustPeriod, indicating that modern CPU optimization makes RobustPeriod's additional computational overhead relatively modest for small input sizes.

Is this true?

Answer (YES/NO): NO